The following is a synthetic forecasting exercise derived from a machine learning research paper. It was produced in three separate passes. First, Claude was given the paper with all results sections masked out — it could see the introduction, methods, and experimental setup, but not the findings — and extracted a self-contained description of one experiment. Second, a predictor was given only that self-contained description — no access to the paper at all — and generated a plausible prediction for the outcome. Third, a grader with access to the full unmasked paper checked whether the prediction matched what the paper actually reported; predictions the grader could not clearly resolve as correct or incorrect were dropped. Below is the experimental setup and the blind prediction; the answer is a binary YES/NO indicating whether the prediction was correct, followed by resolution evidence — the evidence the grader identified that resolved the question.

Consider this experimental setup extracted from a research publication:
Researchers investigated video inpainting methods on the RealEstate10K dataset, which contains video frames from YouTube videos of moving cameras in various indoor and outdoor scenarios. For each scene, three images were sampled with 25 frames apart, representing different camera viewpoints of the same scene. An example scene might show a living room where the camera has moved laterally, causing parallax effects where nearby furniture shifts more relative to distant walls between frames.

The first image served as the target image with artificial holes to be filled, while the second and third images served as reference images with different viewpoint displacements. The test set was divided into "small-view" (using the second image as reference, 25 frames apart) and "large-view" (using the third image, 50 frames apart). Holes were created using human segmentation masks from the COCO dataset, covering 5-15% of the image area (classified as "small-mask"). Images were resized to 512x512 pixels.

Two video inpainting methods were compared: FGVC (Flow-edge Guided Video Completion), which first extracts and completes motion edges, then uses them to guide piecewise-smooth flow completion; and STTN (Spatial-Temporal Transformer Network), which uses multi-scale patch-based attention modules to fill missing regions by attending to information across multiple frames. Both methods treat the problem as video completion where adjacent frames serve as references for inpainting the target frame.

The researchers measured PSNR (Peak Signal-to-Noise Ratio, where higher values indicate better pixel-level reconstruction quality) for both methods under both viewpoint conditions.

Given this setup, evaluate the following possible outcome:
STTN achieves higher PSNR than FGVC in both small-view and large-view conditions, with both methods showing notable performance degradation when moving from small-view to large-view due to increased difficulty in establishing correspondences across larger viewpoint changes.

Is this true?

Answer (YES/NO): NO